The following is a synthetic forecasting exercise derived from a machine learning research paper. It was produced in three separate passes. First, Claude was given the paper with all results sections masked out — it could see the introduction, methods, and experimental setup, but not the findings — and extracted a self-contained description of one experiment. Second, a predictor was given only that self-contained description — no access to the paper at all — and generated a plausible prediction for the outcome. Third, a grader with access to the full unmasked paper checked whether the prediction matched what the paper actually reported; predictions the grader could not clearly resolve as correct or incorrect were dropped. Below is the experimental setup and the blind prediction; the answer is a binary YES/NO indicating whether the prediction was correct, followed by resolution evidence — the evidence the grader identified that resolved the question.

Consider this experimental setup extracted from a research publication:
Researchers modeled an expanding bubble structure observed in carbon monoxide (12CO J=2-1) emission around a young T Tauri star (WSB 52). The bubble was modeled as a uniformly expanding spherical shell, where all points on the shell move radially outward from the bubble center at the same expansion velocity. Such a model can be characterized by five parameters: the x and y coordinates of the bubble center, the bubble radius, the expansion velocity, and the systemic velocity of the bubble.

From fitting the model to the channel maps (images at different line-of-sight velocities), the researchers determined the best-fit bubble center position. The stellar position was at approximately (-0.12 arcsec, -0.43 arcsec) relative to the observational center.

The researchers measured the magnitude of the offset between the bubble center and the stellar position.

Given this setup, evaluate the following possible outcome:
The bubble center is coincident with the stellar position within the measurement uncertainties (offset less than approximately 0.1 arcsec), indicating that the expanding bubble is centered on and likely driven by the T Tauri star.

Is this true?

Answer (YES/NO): NO